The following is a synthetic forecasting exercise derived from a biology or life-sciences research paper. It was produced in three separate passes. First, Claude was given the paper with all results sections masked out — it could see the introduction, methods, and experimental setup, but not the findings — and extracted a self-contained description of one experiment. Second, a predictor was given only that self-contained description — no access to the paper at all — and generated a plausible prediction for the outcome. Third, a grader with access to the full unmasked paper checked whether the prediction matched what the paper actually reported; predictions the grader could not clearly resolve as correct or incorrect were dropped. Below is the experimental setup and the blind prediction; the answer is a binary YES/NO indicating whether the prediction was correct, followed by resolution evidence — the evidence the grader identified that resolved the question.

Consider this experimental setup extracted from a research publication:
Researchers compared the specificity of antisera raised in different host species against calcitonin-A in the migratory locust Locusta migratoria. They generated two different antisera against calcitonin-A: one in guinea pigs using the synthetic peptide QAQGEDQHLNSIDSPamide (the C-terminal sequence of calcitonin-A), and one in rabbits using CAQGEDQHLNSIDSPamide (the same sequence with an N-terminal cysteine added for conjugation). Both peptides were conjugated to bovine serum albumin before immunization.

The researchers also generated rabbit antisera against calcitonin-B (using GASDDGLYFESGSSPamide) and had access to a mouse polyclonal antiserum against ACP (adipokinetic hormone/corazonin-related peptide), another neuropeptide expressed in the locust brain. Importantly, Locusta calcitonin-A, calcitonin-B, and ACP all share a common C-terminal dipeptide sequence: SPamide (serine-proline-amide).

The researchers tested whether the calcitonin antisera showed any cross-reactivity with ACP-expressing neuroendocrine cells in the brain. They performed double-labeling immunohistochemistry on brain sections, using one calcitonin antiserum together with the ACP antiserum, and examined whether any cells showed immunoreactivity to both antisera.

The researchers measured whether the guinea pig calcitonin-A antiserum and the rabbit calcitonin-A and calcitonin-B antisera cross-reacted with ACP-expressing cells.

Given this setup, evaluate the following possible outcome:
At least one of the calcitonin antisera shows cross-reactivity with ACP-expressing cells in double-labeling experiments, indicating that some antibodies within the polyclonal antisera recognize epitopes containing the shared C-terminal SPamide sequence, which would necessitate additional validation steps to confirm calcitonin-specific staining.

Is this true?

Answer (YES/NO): YES